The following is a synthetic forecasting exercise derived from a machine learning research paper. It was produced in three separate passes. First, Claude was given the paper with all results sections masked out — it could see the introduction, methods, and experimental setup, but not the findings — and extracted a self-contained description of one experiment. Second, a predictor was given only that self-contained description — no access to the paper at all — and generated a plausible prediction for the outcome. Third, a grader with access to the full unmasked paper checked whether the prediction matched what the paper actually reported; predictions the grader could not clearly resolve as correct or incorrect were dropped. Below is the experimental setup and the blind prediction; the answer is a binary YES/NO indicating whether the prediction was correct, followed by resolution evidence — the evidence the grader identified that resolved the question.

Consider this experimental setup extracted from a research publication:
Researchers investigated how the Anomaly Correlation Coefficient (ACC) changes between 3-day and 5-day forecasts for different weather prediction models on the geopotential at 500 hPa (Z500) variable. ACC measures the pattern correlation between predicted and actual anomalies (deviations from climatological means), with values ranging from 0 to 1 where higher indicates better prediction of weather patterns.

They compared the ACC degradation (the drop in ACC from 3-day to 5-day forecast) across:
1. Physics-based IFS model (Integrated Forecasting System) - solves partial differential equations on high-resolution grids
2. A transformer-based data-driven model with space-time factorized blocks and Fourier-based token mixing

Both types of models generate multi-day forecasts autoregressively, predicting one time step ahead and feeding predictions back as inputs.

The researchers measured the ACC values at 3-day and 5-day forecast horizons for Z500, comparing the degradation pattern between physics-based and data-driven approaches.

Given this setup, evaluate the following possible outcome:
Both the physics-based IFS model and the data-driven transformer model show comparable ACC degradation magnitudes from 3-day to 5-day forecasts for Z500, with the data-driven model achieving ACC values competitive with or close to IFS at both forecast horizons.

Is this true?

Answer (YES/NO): NO